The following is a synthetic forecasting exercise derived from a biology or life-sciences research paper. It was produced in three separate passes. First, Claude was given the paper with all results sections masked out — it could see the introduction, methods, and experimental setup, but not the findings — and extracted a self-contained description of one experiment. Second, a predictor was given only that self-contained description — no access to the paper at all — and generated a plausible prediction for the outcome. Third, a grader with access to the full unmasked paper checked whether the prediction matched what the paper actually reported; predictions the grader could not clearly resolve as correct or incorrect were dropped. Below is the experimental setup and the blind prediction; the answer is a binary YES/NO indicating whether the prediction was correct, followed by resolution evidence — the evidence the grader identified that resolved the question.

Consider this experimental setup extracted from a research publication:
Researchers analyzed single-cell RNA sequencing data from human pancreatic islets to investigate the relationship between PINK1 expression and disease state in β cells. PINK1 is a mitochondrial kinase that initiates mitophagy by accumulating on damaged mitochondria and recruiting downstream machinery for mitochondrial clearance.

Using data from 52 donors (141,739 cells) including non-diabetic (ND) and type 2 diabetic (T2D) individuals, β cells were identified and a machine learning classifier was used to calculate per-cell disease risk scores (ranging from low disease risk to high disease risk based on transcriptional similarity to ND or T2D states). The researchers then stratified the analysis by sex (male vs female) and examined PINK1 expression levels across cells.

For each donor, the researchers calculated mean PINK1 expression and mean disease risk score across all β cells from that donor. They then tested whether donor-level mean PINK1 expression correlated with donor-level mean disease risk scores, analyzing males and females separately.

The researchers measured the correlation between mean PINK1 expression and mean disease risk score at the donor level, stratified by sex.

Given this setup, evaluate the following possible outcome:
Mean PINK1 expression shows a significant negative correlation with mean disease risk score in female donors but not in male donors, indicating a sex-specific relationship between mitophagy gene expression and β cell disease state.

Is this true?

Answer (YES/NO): NO